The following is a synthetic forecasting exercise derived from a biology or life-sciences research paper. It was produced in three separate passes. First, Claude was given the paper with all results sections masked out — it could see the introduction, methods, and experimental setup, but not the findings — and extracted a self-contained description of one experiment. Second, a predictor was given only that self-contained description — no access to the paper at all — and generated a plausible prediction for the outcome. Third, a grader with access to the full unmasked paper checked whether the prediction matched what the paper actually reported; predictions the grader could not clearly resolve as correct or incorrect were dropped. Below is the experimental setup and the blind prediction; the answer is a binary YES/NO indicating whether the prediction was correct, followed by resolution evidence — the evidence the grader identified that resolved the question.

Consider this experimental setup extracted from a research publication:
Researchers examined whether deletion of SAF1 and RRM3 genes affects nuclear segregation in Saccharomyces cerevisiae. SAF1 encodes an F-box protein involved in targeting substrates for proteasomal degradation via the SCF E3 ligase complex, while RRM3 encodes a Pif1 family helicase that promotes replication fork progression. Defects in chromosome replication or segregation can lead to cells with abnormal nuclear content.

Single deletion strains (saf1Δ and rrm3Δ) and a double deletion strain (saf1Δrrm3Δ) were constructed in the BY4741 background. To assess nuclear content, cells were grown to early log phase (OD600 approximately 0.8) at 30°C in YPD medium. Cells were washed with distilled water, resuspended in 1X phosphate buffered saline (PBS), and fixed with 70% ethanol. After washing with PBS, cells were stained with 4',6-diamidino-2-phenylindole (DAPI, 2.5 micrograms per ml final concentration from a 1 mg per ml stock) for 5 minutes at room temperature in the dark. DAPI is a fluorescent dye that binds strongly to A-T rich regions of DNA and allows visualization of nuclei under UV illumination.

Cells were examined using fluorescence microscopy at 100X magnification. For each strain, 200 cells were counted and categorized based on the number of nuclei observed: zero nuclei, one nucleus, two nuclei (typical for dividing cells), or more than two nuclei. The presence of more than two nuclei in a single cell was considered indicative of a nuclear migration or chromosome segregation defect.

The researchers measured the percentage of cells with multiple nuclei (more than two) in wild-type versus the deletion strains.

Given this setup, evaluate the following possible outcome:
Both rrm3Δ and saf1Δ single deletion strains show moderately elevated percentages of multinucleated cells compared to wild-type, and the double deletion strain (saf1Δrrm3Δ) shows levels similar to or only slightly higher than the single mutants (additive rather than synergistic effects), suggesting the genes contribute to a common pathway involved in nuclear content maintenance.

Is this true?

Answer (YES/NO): NO